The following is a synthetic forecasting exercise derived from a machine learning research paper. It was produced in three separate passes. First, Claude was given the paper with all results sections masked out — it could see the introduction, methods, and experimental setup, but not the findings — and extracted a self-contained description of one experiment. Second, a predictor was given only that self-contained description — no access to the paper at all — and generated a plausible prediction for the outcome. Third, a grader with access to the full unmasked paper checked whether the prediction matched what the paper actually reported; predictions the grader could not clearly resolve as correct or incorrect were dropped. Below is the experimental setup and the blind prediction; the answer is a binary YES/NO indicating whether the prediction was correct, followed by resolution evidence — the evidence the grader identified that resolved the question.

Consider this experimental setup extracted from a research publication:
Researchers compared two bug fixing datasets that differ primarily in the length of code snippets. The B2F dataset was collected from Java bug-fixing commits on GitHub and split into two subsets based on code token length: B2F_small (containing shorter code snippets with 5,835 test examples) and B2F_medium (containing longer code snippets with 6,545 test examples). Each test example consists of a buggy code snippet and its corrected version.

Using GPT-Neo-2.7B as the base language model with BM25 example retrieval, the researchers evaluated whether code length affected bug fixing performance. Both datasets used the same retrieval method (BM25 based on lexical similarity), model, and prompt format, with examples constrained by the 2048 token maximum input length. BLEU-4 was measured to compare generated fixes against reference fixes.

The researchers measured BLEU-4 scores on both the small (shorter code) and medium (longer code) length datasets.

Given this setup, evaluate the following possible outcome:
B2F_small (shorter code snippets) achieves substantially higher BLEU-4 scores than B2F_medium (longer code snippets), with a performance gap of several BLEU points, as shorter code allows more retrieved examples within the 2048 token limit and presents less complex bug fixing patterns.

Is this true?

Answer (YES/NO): NO